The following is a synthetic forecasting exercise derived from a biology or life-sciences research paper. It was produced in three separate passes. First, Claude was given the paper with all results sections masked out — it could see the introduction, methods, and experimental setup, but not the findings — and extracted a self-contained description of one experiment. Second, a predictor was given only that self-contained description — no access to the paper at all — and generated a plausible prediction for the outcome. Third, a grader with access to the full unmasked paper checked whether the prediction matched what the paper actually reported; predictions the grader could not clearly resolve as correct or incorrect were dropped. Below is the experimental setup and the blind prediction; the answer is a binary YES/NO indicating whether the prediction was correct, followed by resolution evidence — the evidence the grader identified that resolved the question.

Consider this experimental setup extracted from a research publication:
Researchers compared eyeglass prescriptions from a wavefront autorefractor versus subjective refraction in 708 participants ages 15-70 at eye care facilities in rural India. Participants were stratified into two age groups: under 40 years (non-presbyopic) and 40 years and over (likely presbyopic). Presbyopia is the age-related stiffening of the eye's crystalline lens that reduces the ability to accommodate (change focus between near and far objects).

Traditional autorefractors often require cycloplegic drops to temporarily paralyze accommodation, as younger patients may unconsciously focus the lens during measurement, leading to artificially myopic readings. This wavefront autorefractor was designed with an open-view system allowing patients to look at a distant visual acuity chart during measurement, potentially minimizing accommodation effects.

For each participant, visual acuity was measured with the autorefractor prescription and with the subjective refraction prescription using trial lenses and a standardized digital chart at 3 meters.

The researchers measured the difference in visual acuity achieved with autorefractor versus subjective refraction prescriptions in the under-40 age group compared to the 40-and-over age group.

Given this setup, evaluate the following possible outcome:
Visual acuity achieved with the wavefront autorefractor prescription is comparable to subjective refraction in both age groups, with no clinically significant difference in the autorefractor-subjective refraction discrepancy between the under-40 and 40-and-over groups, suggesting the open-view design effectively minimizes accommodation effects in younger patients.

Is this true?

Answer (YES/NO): YES